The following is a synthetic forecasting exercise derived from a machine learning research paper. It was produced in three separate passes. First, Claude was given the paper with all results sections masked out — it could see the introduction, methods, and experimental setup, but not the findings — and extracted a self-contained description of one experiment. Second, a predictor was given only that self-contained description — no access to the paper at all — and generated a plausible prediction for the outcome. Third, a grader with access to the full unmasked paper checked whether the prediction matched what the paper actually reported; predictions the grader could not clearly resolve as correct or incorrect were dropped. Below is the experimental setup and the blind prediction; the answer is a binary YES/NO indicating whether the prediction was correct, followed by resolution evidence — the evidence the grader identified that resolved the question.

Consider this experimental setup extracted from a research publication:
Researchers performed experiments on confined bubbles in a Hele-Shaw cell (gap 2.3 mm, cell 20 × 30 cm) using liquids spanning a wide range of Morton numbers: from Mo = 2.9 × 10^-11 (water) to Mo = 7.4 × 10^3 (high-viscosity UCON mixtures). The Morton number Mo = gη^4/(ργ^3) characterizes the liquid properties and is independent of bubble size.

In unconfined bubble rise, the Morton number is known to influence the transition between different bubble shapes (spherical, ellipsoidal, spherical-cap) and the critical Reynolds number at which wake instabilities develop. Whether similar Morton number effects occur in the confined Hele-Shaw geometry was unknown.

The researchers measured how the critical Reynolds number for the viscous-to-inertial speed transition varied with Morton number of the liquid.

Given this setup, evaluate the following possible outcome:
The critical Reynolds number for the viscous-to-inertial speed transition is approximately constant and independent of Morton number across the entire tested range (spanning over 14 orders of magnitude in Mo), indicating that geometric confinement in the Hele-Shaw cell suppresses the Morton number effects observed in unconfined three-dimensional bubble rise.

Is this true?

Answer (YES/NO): YES